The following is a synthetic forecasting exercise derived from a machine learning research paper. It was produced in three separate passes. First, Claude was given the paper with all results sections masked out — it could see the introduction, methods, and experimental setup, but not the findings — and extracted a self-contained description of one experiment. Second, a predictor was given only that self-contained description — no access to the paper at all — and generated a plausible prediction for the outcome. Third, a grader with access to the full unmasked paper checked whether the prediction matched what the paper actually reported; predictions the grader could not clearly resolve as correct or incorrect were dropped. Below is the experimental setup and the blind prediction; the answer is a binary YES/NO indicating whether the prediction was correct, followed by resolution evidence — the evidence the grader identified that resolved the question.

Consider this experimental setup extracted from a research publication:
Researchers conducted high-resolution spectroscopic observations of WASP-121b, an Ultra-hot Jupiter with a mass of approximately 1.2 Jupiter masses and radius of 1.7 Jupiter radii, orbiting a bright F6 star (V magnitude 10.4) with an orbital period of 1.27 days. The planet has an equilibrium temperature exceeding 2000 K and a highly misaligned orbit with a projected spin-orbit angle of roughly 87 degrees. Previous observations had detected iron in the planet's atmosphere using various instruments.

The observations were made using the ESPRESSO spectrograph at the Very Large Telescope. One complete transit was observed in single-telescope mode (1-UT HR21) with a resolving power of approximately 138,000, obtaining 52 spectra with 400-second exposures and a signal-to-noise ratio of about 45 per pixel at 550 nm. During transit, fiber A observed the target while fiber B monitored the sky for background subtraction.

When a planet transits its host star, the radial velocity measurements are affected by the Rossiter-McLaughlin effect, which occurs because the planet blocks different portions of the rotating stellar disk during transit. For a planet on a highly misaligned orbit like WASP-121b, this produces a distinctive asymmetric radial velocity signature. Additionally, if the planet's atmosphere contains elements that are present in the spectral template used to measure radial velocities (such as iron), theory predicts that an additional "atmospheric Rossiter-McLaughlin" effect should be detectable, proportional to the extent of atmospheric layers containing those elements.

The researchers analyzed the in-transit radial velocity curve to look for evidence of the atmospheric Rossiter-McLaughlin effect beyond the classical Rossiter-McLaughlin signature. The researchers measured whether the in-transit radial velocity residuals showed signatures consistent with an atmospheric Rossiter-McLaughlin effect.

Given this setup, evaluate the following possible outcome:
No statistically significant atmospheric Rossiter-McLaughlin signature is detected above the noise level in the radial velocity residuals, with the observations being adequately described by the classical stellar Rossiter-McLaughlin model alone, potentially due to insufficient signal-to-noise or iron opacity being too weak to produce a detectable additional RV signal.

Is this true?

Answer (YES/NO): NO